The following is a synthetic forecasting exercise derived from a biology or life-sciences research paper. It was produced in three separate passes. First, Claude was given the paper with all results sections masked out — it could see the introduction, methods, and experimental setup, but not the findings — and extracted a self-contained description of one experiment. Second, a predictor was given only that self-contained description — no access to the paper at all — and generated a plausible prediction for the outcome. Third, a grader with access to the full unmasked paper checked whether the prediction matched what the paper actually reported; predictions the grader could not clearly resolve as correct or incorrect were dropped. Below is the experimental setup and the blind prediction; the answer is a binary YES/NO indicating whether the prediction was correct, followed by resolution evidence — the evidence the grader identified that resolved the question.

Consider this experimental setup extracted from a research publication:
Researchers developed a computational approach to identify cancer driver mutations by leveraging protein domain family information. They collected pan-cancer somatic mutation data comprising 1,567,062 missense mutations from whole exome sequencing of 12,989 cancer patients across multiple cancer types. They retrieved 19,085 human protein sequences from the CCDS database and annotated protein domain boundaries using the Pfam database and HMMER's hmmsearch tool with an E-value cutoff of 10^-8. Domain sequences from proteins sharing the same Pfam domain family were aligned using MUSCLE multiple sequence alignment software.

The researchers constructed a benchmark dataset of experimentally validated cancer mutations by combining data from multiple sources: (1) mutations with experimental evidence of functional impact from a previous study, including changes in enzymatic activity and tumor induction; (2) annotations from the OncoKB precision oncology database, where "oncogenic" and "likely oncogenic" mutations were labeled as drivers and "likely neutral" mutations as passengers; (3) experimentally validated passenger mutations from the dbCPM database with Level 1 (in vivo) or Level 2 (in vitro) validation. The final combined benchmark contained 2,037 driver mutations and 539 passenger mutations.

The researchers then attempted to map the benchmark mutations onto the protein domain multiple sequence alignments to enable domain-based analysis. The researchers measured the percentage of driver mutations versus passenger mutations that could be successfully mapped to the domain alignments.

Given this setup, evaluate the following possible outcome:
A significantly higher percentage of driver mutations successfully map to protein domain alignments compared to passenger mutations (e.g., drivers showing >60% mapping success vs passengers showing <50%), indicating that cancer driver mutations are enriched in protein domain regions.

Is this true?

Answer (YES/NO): NO